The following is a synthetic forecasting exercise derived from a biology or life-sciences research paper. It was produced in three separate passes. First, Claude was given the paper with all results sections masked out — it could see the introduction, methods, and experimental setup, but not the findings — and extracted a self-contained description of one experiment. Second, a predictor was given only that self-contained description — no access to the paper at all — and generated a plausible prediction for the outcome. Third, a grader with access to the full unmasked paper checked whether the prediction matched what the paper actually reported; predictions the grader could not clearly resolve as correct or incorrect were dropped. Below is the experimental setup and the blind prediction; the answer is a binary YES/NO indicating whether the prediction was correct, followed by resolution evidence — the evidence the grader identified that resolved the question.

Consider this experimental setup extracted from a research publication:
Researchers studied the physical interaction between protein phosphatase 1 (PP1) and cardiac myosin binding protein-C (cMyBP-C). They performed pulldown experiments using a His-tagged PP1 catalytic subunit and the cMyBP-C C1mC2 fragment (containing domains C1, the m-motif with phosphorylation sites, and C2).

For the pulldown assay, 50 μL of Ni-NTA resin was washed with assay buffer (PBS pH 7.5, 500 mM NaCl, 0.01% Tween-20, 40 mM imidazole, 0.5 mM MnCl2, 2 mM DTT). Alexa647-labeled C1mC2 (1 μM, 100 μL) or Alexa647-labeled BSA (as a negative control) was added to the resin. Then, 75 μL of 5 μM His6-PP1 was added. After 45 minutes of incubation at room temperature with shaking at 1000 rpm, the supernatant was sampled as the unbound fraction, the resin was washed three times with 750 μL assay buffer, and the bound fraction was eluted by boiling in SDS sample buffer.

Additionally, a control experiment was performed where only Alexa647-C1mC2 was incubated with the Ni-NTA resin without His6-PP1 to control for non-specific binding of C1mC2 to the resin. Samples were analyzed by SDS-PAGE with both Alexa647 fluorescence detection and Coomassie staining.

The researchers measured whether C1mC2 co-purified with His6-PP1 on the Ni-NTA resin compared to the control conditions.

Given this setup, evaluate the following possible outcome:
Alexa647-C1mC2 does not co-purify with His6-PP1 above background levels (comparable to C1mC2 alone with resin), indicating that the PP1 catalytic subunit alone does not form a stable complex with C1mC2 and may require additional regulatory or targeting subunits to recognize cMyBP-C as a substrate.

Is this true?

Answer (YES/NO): NO